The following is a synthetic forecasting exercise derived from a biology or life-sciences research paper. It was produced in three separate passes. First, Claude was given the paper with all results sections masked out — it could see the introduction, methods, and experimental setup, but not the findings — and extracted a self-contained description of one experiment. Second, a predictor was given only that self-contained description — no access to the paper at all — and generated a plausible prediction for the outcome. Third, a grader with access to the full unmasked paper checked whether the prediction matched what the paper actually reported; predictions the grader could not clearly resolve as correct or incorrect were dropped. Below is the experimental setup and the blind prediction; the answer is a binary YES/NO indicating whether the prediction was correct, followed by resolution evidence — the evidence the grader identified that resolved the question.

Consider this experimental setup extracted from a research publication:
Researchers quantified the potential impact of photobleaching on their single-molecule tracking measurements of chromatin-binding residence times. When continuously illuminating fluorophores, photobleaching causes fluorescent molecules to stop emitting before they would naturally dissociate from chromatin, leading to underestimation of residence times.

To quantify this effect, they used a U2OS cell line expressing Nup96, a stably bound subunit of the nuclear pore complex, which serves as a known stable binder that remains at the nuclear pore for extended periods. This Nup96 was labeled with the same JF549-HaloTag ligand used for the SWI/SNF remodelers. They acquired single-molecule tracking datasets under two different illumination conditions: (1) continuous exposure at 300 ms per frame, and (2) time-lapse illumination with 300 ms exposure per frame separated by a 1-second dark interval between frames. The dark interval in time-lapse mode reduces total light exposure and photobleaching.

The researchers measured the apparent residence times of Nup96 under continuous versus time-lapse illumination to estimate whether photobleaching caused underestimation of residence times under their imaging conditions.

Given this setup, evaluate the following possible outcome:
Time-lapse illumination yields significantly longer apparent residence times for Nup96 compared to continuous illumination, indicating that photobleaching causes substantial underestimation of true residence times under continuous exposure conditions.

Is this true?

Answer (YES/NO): NO